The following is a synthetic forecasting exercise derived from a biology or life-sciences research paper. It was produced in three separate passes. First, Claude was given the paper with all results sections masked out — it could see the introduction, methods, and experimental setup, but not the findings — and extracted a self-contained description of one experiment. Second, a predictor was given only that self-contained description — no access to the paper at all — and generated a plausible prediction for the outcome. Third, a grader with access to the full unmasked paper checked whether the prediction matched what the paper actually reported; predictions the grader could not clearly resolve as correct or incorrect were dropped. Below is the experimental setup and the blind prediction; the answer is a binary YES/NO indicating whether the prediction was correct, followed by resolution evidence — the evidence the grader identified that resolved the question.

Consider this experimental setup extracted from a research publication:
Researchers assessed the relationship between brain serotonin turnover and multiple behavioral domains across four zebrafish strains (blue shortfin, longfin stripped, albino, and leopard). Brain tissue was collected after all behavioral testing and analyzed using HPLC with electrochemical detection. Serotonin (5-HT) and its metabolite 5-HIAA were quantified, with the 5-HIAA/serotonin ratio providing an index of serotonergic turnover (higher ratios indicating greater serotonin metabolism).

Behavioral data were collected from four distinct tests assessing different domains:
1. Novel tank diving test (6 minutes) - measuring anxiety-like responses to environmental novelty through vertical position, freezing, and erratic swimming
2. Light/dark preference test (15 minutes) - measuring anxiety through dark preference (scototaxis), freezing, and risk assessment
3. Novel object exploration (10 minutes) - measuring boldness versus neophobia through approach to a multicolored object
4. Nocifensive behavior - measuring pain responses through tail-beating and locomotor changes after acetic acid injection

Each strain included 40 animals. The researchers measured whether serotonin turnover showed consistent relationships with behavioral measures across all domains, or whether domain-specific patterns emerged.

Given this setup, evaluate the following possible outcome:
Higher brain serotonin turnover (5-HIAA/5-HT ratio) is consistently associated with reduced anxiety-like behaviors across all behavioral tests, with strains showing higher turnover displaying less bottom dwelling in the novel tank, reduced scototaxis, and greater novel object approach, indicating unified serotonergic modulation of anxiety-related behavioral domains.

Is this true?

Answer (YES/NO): NO